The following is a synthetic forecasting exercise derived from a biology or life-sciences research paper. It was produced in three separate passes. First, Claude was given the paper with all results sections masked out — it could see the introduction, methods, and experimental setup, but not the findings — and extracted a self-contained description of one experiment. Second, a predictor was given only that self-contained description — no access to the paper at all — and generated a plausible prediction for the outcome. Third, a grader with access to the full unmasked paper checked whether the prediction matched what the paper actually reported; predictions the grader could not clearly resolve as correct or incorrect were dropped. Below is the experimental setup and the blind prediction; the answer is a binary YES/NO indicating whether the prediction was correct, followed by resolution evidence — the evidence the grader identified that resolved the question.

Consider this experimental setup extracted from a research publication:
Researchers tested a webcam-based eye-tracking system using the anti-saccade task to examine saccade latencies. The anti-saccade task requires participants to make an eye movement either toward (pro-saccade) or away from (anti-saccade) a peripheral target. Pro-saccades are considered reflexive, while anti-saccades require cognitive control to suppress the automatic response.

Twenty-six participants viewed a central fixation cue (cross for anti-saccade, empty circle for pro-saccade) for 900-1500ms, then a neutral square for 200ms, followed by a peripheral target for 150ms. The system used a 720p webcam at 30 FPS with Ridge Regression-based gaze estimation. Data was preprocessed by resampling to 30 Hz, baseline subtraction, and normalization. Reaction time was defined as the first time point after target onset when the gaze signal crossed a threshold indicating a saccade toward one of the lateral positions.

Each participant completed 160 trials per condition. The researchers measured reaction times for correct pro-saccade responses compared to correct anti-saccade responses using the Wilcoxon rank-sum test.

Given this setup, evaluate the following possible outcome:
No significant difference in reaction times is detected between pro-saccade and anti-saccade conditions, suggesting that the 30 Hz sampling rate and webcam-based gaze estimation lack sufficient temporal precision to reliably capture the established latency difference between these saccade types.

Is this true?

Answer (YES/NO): NO